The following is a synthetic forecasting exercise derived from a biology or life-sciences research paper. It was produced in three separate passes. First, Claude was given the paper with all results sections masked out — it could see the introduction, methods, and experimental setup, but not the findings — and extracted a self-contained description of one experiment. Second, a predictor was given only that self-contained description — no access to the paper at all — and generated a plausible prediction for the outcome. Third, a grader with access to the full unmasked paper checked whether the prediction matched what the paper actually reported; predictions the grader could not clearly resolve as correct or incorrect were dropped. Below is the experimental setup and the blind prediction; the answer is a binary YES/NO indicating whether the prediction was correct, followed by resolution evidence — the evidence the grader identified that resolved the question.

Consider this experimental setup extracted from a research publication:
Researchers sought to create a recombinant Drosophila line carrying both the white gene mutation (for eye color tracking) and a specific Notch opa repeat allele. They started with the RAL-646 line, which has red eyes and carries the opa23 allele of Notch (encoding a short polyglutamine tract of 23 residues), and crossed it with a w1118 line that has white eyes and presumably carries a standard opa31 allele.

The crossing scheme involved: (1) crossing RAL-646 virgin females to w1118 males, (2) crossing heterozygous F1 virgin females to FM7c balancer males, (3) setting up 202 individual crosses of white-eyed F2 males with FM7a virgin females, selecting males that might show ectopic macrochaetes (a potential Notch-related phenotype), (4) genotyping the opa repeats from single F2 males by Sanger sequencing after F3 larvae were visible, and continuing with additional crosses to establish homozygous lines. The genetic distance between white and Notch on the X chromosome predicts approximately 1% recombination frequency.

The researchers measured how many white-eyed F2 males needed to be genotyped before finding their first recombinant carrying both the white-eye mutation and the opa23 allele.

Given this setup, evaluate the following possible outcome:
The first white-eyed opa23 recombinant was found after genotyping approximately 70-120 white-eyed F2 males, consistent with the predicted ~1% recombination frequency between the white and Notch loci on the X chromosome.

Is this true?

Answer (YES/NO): NO